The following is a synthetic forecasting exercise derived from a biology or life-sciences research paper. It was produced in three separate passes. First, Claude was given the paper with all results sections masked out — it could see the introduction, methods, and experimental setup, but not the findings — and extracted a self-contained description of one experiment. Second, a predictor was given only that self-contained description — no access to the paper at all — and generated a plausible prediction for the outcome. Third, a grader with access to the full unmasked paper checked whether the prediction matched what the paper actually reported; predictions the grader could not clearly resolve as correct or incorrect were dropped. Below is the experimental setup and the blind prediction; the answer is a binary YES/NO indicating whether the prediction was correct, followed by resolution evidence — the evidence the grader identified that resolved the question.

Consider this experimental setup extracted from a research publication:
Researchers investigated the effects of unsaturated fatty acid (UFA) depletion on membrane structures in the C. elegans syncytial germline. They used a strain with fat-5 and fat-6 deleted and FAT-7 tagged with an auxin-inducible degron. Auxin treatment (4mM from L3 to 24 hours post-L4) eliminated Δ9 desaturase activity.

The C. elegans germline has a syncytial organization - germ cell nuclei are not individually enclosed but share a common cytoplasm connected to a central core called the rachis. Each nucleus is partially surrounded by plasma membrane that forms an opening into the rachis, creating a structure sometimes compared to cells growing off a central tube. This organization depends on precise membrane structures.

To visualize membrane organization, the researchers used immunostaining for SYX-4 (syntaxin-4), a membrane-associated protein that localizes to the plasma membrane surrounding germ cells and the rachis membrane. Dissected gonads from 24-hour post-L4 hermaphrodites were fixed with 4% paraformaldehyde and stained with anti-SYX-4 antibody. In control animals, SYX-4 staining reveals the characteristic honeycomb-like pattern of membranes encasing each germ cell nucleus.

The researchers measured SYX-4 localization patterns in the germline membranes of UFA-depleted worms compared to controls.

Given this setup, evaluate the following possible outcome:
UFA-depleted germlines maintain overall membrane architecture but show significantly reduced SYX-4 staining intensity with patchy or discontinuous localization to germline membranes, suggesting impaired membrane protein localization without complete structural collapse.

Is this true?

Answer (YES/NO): NO